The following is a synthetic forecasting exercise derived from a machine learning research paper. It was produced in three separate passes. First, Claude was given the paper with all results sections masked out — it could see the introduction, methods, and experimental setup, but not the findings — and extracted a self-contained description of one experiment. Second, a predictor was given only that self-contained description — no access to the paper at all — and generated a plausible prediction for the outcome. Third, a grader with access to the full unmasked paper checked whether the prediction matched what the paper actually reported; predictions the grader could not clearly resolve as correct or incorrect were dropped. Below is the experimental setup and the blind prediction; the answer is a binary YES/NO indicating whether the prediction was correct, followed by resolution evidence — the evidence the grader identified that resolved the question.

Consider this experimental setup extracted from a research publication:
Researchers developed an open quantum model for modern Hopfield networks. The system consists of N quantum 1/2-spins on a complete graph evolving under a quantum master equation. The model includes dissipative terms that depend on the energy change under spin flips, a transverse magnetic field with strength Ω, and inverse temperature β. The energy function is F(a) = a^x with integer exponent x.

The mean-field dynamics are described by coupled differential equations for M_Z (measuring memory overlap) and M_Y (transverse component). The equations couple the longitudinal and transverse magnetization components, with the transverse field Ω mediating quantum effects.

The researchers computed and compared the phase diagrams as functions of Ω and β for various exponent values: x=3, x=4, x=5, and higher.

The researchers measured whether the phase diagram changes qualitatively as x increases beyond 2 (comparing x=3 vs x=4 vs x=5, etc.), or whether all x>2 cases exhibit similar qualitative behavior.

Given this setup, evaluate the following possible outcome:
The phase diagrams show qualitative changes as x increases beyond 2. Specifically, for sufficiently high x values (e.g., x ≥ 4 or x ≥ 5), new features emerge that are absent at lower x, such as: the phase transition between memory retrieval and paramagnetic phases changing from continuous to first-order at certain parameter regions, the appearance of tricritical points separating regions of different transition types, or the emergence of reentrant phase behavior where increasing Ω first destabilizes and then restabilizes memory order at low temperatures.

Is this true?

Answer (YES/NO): NO